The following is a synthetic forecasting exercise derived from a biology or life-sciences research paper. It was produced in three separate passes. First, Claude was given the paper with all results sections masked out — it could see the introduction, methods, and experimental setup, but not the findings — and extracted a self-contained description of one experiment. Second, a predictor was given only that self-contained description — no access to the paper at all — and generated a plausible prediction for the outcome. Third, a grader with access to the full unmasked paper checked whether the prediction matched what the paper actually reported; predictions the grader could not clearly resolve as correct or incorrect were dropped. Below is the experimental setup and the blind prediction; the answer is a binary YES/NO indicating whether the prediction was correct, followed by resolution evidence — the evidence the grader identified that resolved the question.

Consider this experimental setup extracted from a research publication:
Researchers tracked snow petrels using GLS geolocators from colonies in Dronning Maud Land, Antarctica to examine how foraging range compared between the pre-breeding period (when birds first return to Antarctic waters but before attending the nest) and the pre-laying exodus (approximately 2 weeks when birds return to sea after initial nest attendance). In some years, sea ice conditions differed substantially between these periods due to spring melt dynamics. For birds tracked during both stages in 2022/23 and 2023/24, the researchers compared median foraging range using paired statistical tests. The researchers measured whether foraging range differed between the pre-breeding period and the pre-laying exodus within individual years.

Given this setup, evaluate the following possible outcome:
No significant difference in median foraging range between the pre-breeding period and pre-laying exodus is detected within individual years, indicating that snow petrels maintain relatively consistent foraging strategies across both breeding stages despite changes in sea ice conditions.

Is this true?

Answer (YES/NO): NO